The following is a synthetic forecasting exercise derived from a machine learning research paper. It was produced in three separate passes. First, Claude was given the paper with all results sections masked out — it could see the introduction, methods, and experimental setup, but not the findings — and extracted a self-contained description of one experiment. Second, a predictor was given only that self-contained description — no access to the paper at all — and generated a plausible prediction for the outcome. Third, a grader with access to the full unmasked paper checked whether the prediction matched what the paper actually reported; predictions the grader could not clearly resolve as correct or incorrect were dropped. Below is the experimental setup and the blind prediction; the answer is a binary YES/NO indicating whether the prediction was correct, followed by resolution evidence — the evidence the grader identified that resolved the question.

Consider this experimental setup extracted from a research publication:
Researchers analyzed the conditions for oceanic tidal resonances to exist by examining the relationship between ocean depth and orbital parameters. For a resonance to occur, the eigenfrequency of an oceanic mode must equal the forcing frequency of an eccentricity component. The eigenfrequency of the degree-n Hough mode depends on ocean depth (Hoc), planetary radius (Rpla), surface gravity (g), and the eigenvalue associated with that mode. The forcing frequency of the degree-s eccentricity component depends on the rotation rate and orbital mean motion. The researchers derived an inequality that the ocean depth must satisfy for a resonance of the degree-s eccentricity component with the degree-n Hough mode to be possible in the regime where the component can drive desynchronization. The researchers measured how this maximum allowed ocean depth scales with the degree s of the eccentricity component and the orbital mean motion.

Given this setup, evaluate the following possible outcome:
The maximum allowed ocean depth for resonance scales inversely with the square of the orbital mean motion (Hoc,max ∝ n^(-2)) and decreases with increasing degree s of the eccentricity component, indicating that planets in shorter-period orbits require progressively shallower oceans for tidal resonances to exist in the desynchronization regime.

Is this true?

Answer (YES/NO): NO